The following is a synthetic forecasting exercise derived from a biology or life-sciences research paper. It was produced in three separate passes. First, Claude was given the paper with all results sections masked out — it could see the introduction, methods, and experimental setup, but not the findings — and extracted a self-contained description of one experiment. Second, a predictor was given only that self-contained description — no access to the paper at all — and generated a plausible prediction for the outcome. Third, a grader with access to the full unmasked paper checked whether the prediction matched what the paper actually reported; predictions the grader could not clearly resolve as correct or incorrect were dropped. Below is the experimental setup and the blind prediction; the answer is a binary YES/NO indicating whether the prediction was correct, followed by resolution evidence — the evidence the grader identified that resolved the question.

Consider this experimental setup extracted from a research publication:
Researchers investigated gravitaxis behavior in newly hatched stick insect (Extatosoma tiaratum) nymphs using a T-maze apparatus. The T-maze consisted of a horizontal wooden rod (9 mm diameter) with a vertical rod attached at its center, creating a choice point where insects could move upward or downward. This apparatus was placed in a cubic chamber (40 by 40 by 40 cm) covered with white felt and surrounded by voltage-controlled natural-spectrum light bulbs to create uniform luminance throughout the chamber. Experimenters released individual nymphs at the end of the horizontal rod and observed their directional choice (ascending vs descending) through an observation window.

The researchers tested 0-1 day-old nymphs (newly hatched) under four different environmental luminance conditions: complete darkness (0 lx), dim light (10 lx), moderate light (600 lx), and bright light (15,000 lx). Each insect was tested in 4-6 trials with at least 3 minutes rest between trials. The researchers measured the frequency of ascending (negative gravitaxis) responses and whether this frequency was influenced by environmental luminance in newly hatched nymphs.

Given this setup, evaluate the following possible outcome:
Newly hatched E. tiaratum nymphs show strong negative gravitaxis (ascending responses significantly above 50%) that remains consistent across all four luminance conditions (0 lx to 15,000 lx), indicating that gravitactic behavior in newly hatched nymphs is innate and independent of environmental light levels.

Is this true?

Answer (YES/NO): NO